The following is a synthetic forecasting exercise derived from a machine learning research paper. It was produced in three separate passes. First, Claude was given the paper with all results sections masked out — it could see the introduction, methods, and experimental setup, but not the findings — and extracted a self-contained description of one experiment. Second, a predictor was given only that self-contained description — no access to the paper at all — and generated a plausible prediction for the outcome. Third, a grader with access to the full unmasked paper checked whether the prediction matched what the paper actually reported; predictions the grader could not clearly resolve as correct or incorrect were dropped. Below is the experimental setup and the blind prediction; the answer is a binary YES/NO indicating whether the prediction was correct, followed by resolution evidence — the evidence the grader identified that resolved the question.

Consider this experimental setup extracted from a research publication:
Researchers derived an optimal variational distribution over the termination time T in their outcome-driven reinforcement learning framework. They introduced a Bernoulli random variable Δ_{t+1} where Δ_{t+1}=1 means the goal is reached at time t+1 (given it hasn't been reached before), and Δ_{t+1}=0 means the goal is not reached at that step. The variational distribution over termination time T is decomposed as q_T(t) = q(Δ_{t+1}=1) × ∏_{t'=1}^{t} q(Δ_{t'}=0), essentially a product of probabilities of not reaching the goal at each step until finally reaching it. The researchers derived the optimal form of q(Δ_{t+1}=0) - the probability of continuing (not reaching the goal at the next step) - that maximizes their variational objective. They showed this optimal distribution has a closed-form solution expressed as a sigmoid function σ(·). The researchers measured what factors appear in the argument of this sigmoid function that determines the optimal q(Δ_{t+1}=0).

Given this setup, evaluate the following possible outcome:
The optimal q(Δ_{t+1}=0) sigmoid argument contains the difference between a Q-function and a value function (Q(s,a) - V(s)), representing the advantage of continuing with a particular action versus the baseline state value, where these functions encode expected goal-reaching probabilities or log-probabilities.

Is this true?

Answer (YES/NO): NO